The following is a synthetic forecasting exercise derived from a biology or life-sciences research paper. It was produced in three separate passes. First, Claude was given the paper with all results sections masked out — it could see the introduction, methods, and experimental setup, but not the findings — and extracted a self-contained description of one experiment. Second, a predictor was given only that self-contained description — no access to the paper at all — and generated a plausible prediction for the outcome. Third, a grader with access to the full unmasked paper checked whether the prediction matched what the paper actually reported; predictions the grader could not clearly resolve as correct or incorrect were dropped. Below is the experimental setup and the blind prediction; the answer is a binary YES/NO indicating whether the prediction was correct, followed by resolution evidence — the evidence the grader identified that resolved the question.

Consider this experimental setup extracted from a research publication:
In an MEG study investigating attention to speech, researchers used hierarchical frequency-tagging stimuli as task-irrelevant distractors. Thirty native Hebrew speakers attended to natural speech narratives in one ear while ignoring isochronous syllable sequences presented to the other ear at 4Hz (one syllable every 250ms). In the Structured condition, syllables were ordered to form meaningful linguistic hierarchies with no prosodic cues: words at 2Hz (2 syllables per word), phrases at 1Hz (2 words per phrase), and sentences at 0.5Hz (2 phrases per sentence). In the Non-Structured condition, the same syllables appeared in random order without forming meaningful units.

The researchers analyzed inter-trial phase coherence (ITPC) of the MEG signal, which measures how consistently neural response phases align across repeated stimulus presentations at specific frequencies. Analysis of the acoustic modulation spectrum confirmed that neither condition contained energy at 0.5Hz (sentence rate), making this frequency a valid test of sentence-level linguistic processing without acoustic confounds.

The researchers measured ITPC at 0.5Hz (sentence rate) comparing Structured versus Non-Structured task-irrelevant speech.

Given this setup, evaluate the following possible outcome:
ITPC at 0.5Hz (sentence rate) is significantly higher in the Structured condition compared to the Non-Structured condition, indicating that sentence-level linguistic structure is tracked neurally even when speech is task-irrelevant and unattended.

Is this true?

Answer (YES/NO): NO